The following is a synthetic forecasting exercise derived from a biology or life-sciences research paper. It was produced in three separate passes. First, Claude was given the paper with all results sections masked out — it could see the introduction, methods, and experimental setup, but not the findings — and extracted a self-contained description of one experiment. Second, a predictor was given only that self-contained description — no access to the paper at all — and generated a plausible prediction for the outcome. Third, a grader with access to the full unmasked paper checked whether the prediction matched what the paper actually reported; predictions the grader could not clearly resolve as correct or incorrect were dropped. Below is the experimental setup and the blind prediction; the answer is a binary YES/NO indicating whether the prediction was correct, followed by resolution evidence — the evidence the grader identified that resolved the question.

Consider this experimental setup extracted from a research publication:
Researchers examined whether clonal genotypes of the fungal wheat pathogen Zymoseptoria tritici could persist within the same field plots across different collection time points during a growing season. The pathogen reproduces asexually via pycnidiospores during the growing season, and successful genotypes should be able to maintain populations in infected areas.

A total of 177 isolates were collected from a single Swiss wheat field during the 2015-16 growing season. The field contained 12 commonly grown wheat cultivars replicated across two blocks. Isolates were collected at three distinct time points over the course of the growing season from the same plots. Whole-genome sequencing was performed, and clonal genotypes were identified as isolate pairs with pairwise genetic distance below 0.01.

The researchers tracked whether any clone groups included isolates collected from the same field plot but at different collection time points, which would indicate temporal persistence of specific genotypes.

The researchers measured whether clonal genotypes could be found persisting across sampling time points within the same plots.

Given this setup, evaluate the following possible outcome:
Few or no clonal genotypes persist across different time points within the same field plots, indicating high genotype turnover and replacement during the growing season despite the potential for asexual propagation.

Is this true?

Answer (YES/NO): NO